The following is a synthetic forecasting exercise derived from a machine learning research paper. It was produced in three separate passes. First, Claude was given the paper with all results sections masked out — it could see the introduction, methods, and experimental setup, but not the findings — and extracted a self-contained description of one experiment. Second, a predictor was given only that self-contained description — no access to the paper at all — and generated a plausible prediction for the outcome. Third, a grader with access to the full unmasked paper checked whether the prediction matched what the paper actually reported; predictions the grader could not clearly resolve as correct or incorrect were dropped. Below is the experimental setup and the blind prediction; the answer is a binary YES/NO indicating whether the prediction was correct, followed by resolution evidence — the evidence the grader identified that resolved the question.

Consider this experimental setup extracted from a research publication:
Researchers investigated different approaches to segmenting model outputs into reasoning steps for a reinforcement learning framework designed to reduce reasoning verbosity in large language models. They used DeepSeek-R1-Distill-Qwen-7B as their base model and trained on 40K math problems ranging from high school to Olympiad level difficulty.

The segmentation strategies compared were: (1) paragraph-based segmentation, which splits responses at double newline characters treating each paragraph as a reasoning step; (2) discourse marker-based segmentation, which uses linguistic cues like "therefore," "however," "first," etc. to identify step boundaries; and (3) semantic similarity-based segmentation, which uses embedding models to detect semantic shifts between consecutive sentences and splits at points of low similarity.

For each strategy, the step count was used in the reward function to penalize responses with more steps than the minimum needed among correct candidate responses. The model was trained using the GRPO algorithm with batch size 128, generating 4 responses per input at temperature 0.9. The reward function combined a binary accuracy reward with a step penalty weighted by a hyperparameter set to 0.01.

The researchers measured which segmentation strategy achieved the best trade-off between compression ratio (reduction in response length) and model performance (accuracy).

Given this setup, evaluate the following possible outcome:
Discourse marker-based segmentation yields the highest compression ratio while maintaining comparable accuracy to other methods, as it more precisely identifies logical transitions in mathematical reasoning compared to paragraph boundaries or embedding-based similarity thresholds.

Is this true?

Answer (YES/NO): NO